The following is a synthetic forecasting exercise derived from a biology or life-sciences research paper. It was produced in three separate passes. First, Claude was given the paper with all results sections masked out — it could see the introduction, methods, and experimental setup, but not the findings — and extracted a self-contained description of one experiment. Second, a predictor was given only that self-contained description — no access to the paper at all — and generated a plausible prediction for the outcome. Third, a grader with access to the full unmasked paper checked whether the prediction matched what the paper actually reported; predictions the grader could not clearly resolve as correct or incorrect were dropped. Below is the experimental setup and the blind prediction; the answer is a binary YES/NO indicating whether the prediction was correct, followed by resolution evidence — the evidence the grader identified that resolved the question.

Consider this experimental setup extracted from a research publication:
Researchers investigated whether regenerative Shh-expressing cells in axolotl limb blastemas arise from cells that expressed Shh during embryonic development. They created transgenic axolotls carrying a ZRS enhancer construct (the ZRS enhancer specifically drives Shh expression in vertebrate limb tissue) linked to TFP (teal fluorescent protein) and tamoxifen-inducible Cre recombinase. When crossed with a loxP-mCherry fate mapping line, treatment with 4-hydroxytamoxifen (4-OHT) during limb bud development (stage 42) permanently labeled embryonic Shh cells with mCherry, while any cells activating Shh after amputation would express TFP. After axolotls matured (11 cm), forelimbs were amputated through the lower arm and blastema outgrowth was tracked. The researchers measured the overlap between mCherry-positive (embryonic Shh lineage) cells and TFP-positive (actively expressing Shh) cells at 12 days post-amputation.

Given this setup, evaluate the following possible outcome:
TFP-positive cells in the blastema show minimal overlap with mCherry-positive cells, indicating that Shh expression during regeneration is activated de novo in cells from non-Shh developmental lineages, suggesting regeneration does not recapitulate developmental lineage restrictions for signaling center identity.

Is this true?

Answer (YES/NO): YES